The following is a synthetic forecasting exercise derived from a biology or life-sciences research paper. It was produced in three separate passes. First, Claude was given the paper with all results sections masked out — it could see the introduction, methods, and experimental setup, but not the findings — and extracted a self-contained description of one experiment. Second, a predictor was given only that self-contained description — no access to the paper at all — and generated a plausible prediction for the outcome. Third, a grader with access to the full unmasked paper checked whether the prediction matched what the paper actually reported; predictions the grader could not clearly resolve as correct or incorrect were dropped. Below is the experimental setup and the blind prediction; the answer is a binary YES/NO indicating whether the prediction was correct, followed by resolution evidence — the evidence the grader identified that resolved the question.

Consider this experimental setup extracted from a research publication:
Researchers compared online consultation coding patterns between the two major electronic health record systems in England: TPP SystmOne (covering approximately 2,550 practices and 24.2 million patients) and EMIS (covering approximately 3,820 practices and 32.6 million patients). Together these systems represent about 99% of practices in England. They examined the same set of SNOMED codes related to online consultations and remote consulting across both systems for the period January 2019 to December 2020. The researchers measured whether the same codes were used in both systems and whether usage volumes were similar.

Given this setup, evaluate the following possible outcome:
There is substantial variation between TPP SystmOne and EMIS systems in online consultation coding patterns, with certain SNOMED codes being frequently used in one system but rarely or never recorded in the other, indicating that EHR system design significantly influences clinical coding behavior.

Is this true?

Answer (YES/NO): YES